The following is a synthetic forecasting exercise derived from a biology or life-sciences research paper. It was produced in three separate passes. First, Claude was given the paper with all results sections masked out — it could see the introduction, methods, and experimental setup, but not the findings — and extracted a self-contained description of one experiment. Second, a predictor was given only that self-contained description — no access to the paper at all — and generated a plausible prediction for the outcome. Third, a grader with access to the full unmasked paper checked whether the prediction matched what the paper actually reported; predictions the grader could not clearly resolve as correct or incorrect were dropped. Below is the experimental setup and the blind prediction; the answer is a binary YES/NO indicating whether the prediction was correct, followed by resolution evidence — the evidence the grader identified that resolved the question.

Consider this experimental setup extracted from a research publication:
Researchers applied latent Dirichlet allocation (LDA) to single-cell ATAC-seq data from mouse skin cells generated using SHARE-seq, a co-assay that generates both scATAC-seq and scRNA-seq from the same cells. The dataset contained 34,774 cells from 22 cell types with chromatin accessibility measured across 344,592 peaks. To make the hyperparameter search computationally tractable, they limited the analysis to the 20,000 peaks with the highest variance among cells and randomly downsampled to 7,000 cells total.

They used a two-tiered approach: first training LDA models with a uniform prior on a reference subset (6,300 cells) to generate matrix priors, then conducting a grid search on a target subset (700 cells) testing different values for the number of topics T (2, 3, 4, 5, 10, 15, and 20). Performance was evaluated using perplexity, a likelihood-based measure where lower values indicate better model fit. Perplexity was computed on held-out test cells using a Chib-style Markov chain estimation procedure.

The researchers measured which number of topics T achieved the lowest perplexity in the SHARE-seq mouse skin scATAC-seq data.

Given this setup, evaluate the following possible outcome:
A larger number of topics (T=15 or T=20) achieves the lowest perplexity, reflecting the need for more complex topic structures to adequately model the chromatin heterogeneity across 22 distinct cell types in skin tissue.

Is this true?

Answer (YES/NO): NO